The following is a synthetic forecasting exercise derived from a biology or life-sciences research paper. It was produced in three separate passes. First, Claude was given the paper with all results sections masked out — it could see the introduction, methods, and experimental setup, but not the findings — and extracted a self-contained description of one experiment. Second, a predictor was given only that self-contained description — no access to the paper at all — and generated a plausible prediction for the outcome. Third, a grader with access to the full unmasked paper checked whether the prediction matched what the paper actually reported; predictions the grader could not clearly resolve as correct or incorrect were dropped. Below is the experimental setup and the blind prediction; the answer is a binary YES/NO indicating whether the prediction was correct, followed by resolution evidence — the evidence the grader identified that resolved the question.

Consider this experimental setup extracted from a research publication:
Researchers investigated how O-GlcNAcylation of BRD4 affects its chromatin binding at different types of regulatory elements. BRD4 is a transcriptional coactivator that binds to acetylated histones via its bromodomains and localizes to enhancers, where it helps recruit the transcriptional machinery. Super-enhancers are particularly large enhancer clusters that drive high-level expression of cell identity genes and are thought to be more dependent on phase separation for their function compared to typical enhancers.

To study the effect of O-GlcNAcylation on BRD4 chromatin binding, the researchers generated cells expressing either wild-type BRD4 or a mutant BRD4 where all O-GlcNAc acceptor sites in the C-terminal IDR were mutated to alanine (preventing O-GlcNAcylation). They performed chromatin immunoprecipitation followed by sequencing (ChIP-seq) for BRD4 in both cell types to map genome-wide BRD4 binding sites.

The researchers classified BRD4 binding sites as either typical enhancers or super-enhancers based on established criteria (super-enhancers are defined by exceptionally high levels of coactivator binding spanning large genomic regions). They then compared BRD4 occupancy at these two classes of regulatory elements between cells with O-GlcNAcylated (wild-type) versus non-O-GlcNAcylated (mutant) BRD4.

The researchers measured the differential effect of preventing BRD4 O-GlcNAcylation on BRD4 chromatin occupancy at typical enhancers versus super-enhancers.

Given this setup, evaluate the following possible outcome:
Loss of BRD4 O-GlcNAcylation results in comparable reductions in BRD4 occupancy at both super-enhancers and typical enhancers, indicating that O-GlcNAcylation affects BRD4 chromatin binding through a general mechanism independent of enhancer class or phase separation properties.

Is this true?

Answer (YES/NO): NO